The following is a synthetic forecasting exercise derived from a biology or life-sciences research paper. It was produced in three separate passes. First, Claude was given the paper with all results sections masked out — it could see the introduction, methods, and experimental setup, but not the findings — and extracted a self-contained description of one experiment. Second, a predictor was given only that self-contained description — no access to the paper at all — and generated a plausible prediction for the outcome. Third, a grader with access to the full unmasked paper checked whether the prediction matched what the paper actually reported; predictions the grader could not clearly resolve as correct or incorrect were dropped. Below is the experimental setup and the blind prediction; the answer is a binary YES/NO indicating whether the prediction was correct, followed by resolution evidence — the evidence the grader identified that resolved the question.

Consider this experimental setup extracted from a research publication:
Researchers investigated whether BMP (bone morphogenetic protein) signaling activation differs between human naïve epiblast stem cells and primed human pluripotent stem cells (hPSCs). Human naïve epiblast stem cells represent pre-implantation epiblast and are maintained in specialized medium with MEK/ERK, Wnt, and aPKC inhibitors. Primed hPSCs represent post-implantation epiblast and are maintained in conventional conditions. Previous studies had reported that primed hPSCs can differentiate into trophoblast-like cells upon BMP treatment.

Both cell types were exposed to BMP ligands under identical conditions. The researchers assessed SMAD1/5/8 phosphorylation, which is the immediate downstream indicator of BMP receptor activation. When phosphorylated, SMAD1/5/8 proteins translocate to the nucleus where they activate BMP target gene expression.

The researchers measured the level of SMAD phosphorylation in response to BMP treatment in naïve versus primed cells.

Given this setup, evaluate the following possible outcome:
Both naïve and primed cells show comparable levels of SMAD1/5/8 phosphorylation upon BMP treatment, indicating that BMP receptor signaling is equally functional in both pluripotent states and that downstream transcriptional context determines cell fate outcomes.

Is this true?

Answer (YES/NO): NO